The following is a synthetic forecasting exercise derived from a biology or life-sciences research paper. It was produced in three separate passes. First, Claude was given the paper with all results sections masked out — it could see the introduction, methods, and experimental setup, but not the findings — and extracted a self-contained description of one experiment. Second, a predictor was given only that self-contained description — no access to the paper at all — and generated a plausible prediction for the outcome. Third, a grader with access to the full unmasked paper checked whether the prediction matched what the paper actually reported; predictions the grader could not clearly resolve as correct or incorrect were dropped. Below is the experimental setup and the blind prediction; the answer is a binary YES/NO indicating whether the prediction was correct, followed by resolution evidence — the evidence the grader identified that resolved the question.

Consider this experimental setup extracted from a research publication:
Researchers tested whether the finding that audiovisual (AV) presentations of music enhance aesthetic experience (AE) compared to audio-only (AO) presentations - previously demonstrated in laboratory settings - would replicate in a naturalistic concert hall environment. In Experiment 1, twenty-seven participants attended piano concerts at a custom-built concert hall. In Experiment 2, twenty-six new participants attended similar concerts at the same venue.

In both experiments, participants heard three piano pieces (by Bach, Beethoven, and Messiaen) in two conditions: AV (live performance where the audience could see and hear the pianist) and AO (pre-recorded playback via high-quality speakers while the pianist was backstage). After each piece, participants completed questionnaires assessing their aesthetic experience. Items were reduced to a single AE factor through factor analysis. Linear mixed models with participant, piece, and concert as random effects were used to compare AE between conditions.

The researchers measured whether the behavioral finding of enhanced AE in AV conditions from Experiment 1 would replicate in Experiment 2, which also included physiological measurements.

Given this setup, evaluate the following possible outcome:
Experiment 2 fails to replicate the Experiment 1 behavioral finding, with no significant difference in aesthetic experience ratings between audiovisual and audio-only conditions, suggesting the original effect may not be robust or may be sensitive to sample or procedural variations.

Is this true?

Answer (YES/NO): NO